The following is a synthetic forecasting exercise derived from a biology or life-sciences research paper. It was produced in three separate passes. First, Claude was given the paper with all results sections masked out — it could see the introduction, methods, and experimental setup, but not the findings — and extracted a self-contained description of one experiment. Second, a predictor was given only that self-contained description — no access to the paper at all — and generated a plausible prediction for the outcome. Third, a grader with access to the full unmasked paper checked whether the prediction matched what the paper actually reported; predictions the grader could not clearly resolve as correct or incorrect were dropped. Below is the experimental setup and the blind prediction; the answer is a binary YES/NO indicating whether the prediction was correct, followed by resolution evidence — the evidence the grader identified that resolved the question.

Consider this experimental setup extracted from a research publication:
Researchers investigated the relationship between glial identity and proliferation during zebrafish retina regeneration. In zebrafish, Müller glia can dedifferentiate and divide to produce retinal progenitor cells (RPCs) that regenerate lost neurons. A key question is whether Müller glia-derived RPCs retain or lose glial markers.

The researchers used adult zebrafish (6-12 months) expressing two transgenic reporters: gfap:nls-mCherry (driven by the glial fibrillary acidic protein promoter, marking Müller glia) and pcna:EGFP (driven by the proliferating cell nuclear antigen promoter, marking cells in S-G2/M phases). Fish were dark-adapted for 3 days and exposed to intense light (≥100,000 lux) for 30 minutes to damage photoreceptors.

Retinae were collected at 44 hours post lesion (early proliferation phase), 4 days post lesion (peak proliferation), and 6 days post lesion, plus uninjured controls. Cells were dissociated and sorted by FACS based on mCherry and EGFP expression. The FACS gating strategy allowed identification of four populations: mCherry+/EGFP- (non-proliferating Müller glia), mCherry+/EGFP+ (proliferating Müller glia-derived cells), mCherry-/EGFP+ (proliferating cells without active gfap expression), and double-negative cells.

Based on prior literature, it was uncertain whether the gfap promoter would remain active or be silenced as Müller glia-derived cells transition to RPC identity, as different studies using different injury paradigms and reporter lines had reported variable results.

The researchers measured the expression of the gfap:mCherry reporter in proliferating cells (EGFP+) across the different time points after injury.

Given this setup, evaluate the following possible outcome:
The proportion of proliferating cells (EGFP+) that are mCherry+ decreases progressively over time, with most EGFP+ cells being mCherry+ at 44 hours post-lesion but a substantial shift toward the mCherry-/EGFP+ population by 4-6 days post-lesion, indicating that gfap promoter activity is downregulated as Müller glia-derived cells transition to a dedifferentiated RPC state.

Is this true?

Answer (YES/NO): NO